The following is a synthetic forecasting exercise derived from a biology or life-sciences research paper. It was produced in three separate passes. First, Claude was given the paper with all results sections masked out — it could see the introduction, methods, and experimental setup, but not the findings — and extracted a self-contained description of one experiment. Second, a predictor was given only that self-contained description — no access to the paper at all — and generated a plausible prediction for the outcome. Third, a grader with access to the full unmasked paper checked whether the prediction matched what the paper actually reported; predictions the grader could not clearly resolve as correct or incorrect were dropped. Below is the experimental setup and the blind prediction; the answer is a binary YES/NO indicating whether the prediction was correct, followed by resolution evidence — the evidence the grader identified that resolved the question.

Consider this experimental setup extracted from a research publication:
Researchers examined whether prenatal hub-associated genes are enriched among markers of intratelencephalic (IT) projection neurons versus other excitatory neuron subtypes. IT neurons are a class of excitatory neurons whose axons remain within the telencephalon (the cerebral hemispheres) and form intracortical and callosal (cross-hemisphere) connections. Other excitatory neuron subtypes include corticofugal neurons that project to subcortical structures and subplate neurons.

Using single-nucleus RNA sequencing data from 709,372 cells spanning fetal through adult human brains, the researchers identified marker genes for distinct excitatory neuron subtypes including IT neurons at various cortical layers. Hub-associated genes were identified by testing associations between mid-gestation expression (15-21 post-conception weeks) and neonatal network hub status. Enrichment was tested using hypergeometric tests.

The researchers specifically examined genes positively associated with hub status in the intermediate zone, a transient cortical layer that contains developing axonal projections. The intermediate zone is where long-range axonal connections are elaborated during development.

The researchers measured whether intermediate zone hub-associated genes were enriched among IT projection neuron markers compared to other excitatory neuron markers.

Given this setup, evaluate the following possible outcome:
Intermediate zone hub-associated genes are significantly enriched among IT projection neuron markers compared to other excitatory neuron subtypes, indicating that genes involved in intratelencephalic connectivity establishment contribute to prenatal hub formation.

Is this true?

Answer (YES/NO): YES